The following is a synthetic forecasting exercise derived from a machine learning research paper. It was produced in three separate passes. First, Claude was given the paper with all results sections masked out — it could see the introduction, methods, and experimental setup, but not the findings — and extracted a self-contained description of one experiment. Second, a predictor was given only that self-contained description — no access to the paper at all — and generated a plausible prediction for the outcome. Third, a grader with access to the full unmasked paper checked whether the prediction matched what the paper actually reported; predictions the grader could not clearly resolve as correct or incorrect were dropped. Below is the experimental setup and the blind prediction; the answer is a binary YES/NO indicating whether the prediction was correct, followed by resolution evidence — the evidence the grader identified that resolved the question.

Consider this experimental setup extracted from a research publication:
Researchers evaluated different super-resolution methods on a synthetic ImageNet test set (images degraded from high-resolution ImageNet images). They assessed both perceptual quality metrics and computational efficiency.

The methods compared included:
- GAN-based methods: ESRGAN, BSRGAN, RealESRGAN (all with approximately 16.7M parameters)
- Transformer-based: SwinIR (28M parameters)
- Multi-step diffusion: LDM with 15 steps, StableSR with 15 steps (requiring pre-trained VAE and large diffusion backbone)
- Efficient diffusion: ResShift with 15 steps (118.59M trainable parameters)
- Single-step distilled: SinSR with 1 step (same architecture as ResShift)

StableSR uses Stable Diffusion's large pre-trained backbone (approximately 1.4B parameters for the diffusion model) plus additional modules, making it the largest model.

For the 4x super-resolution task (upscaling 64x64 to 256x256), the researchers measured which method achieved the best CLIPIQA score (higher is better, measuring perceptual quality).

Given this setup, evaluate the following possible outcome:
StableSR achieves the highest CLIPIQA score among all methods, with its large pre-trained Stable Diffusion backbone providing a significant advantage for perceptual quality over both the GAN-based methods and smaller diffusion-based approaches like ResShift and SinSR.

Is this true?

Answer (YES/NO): YES